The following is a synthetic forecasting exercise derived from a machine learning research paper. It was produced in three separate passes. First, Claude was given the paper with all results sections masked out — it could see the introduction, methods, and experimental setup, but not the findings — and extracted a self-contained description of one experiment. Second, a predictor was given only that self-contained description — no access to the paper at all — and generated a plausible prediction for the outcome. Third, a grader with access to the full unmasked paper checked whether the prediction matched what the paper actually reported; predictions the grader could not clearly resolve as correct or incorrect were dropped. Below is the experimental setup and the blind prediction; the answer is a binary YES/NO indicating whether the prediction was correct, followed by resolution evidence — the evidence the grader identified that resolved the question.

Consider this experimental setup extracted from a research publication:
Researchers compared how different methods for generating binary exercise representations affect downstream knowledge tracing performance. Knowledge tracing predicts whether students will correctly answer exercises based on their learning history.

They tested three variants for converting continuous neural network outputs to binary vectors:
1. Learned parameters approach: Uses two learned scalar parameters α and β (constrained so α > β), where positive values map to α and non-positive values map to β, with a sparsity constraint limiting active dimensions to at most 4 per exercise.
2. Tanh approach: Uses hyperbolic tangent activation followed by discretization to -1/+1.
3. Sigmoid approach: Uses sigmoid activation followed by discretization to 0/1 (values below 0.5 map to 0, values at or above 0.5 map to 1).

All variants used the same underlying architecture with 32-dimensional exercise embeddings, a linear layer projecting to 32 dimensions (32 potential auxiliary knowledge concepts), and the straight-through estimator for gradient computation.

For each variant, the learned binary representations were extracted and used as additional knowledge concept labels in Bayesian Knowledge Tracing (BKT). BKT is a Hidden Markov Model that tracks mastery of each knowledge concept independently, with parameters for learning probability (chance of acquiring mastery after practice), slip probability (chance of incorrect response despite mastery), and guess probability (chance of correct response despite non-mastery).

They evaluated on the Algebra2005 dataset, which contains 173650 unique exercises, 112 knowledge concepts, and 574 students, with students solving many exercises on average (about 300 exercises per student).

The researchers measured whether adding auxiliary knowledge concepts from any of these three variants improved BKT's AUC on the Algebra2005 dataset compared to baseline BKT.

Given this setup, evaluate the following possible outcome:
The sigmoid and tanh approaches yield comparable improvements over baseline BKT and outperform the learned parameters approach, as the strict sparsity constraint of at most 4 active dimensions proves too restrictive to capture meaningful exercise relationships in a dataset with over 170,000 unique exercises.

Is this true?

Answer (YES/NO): NO